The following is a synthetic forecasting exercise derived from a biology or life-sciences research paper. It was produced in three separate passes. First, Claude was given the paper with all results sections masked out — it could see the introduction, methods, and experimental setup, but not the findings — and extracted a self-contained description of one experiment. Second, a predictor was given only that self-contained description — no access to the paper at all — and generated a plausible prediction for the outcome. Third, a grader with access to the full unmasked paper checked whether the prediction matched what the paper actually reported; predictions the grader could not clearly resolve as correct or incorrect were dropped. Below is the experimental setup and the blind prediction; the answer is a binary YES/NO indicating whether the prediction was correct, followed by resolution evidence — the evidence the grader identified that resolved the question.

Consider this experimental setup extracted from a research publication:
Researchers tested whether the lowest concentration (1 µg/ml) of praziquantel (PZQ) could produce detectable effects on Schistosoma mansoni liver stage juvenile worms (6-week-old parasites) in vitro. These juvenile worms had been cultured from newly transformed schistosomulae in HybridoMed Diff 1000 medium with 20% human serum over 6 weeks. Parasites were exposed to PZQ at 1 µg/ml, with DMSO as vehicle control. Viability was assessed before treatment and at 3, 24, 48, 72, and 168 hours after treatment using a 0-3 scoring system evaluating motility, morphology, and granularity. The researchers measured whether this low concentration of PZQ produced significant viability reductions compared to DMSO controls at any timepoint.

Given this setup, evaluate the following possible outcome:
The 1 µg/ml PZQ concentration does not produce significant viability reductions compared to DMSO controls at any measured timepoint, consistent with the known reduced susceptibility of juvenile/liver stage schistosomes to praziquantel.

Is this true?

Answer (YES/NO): NO